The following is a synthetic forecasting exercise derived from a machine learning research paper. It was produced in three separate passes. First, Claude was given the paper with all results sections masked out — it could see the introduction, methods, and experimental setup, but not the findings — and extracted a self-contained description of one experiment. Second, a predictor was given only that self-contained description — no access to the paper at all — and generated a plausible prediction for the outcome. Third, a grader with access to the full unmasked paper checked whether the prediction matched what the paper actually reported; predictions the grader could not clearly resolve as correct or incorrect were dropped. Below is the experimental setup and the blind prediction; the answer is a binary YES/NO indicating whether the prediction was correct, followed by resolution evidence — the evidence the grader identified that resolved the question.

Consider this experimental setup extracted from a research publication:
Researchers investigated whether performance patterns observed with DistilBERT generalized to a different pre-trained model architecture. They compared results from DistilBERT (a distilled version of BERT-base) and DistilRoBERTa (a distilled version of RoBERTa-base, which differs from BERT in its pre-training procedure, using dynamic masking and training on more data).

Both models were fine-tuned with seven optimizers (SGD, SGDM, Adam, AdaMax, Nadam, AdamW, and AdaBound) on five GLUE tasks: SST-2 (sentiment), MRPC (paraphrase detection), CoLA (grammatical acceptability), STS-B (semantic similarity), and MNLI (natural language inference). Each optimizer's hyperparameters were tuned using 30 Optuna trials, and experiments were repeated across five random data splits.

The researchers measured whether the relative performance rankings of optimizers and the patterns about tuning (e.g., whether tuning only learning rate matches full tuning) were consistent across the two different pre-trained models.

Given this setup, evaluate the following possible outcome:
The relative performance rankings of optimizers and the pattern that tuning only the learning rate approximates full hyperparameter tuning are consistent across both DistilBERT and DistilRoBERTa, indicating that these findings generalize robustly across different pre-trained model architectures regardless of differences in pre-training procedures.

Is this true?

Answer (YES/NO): YES